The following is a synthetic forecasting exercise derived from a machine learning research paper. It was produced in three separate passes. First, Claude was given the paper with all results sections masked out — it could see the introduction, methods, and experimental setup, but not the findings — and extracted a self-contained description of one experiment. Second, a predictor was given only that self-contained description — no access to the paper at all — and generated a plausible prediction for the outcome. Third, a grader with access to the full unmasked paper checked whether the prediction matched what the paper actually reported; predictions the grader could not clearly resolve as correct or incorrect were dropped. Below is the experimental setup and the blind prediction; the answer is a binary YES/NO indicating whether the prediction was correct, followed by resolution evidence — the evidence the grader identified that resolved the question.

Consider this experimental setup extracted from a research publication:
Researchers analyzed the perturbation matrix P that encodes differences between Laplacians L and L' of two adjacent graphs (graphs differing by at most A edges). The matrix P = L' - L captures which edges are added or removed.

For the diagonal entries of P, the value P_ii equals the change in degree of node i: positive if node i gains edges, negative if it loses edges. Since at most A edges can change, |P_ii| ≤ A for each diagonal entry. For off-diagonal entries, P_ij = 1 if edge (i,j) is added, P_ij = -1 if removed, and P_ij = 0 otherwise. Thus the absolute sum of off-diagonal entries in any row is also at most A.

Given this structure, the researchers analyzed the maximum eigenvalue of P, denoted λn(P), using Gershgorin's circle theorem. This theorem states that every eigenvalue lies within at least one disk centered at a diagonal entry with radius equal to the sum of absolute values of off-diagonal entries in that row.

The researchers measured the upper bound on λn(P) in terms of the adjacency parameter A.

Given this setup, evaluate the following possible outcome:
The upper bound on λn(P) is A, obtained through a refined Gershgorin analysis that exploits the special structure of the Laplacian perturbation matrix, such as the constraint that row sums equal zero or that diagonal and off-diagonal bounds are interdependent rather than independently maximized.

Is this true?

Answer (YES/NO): NO